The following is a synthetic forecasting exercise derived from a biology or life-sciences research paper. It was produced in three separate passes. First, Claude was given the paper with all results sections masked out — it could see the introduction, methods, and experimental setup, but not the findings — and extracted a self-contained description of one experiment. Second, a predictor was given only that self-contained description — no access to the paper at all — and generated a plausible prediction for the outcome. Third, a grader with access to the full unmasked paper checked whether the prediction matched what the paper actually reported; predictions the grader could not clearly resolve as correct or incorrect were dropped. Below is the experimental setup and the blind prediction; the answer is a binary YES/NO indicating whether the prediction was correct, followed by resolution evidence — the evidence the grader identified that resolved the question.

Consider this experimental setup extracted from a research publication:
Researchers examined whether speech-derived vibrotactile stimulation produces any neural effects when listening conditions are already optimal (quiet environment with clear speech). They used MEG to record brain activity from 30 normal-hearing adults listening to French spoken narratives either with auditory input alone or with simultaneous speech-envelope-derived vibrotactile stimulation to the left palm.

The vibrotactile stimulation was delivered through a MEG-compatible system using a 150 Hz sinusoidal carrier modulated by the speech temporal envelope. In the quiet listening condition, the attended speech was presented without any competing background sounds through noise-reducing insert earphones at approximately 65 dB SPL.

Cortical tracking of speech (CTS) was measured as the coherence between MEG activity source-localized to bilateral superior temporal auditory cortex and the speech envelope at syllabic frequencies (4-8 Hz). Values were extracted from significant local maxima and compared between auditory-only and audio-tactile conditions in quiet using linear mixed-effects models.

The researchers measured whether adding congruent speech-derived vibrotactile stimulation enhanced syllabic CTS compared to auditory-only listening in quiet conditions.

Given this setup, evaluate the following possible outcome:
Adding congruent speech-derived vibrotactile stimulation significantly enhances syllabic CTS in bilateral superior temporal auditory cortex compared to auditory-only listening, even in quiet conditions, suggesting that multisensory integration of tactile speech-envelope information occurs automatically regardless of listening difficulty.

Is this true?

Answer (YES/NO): NO